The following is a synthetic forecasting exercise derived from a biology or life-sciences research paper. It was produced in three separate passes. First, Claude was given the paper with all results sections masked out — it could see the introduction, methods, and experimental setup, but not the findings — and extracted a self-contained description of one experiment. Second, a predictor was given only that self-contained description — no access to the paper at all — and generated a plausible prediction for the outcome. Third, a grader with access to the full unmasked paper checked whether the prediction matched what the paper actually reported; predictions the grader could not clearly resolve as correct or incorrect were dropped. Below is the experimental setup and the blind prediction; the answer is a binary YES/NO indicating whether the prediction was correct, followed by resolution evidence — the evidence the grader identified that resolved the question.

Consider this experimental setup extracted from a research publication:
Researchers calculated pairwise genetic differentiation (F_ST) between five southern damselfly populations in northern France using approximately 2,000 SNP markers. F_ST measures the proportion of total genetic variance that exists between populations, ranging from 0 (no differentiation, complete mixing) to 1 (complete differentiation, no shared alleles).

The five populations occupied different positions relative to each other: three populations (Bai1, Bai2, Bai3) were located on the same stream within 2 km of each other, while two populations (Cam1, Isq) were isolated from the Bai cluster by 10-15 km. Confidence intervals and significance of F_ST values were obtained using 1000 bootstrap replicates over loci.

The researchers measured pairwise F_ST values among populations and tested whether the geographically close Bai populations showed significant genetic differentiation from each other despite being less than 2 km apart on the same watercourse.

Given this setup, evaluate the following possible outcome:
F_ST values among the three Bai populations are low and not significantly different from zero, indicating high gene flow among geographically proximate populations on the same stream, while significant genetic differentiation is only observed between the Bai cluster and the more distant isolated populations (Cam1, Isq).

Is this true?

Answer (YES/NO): NO